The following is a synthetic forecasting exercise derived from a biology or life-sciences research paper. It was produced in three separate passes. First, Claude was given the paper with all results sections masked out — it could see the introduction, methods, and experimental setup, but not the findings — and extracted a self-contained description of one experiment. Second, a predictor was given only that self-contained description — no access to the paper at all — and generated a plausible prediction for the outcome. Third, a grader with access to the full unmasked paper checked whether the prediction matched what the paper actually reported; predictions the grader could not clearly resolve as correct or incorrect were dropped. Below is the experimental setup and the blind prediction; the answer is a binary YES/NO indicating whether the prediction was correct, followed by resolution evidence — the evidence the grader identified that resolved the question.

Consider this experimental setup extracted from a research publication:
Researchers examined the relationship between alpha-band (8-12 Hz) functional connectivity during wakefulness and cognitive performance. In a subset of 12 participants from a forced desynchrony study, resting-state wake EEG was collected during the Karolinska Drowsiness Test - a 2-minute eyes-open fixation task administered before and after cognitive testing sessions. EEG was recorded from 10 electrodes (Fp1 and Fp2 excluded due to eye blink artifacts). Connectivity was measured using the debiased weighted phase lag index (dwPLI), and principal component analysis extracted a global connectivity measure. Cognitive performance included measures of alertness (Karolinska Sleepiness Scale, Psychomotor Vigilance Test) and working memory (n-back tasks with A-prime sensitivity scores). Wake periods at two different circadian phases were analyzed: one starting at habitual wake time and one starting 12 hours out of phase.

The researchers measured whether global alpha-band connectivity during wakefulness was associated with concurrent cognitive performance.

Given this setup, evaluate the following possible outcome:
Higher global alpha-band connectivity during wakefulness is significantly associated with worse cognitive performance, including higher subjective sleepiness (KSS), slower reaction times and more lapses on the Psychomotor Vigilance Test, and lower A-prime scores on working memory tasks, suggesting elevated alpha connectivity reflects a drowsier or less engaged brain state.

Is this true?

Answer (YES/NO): YES